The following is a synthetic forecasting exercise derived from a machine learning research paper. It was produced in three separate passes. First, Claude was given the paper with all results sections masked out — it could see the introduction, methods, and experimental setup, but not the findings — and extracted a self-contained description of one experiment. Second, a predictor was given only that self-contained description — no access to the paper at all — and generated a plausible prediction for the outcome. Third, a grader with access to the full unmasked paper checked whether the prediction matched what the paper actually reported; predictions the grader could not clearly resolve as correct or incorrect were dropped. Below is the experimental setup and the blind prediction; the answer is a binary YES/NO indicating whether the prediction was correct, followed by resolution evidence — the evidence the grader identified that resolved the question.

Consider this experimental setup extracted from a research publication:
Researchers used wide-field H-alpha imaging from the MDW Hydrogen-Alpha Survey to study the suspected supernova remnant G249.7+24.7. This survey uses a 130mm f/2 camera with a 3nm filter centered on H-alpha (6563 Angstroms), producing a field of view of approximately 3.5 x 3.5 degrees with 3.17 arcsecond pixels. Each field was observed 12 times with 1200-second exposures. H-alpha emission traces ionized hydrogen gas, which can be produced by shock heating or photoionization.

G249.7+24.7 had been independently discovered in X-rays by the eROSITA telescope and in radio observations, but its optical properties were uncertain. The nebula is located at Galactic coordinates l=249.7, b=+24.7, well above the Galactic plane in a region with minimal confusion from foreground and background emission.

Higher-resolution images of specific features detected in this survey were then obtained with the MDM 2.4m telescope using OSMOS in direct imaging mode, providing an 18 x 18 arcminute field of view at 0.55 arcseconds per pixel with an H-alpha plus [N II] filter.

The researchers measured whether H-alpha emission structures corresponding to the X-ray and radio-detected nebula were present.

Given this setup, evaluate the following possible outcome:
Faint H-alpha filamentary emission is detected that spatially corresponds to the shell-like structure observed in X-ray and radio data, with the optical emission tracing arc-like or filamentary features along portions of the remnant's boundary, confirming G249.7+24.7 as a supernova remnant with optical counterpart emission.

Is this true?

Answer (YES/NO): YES